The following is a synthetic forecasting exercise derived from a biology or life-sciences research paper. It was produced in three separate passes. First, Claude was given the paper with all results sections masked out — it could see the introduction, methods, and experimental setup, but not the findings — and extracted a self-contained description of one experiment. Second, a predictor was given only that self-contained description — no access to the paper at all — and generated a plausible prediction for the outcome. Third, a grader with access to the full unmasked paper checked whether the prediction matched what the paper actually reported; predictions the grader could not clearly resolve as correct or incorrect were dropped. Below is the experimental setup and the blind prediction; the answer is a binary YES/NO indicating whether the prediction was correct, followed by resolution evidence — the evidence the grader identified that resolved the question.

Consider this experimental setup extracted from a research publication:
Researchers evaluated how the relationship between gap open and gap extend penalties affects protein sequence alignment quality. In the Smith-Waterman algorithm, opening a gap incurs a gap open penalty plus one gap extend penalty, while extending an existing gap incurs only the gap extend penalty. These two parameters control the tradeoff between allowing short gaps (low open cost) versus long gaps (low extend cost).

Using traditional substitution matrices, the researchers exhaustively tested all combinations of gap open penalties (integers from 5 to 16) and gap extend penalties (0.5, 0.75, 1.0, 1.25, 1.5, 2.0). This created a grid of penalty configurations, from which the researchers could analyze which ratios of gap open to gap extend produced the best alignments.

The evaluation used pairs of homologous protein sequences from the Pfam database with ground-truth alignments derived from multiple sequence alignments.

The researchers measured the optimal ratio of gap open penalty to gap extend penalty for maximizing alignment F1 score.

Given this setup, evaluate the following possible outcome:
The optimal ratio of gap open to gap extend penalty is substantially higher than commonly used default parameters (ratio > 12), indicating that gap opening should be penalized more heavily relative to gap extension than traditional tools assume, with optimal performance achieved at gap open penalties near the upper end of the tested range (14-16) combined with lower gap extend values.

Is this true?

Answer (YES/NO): NO